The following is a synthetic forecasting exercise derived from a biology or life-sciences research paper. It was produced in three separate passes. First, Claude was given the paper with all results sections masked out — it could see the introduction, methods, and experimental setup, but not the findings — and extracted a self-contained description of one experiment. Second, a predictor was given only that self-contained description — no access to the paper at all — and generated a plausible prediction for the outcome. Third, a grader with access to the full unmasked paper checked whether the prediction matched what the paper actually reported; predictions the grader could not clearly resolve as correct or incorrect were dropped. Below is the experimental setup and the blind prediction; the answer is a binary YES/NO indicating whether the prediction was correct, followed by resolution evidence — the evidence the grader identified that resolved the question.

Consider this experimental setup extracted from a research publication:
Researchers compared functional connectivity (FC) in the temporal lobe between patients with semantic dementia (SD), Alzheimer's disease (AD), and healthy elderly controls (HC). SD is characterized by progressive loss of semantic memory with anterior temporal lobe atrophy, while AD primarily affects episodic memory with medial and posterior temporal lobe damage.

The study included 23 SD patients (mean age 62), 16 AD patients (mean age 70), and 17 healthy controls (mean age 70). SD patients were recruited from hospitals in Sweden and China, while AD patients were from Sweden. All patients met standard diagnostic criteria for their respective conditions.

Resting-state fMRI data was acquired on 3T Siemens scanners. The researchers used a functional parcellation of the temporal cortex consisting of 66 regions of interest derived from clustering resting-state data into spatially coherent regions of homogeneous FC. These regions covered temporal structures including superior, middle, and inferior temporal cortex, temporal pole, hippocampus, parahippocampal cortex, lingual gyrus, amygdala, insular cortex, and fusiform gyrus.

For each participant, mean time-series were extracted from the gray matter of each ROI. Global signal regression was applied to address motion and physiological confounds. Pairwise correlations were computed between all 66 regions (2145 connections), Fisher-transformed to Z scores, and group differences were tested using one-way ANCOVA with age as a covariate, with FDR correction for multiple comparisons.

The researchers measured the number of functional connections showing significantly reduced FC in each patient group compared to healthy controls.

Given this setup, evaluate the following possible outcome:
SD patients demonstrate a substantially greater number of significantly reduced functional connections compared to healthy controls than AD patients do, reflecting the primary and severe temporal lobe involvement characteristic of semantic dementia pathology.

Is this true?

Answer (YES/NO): YES